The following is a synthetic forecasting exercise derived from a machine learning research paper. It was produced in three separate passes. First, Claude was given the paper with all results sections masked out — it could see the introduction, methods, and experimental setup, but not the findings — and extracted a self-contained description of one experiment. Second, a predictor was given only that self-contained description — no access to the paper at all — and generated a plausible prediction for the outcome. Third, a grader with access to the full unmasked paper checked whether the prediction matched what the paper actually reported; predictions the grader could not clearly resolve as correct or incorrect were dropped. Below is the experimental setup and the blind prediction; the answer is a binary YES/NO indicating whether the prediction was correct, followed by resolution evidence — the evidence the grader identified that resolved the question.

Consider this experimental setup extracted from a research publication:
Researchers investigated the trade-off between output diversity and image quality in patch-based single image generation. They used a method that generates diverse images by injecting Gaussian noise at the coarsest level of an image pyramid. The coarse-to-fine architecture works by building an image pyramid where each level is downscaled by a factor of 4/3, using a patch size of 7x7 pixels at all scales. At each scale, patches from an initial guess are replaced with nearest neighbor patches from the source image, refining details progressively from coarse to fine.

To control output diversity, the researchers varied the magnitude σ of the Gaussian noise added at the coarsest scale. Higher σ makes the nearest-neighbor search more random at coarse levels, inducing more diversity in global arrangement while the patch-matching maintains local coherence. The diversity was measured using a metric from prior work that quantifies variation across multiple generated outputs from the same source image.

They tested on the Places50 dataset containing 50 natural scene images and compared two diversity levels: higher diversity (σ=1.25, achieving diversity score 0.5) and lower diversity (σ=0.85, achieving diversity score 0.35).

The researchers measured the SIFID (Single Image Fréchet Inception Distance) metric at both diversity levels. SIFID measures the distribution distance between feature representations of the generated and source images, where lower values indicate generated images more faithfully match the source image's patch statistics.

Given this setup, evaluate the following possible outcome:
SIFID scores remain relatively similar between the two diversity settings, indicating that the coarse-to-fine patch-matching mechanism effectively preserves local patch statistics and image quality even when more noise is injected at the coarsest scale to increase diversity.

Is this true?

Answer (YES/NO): NO